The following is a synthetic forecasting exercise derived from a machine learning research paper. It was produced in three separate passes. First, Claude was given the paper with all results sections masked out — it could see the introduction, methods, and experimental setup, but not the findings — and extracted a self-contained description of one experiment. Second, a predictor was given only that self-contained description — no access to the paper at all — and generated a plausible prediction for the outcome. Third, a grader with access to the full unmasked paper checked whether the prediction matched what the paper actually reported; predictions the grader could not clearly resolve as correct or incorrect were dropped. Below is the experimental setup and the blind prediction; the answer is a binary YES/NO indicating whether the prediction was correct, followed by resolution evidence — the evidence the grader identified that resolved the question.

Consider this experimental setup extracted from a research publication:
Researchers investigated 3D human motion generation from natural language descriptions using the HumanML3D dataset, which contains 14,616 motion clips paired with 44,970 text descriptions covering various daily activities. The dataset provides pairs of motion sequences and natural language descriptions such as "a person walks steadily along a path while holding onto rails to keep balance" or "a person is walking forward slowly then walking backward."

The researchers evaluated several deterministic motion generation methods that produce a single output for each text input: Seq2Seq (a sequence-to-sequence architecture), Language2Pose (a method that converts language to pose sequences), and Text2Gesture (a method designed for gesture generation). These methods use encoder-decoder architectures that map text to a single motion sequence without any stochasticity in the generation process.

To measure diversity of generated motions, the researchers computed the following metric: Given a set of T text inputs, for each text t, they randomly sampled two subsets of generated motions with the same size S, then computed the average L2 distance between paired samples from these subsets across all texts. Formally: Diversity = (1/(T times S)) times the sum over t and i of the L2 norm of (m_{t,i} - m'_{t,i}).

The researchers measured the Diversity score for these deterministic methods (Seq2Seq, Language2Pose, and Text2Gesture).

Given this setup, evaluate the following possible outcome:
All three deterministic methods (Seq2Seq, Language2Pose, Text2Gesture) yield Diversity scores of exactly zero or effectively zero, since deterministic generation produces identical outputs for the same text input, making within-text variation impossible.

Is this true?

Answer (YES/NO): YES